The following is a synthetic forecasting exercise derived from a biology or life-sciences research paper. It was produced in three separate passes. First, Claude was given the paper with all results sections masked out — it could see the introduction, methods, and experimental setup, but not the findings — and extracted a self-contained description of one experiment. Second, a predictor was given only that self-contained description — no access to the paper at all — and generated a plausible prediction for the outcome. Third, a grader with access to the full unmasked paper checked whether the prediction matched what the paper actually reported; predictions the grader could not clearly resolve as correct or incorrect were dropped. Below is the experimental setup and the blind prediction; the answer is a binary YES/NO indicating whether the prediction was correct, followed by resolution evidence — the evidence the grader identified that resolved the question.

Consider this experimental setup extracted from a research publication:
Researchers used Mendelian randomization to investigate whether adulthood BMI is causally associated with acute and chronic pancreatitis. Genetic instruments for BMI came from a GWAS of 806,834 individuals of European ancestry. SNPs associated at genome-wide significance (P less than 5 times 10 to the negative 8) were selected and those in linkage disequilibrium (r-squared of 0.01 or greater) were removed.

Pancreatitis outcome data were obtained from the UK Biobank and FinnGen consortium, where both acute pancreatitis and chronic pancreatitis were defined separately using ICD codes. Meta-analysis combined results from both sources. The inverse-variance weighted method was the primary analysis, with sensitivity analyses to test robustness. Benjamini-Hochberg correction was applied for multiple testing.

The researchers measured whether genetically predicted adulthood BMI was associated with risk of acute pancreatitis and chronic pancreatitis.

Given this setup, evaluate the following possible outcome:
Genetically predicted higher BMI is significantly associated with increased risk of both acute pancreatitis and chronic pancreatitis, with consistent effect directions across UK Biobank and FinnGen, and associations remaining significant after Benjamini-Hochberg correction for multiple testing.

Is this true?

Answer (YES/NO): NO